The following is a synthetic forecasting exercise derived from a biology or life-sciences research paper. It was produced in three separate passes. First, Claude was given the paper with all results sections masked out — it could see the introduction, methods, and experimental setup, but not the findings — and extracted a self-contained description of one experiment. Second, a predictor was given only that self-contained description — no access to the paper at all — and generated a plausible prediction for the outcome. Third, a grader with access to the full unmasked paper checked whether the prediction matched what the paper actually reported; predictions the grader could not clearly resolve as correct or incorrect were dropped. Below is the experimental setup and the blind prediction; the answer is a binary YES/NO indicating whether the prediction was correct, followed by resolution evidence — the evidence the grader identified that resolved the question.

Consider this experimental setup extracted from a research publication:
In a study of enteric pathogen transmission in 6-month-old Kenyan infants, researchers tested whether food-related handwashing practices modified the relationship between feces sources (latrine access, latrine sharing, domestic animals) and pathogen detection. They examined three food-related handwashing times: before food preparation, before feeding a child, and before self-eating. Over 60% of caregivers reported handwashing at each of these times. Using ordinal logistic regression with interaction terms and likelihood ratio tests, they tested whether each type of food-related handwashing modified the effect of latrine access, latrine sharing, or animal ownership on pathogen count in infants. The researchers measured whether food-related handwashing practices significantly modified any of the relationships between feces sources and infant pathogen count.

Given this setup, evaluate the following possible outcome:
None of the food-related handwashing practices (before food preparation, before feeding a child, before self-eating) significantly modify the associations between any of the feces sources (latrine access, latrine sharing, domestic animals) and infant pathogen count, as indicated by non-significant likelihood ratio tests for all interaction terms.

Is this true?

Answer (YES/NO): YES